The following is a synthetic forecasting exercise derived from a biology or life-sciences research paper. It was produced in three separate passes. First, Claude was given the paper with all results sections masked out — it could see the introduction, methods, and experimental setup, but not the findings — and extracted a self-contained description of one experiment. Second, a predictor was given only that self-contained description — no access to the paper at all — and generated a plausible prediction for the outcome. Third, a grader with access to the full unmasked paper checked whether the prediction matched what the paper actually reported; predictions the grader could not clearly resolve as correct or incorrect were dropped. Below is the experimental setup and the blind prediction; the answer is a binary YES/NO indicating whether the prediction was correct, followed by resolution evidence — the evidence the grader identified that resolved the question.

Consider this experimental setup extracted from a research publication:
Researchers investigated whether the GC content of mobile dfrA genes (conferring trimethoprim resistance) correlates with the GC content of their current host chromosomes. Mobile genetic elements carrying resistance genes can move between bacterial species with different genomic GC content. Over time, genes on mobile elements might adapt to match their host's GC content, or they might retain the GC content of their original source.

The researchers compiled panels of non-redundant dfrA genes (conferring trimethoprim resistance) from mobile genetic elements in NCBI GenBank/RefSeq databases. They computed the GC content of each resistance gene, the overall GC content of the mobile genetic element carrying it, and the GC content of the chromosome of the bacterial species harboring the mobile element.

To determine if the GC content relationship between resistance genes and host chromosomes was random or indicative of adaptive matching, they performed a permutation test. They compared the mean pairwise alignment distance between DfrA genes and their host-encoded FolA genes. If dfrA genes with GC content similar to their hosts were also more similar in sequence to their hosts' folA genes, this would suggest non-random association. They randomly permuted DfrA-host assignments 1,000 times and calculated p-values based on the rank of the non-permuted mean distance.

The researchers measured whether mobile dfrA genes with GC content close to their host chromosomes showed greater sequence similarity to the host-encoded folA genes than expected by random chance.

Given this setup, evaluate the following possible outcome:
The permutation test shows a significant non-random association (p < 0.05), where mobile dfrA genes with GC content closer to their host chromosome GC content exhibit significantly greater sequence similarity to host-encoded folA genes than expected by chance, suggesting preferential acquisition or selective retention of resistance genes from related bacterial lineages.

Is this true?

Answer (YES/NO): YES